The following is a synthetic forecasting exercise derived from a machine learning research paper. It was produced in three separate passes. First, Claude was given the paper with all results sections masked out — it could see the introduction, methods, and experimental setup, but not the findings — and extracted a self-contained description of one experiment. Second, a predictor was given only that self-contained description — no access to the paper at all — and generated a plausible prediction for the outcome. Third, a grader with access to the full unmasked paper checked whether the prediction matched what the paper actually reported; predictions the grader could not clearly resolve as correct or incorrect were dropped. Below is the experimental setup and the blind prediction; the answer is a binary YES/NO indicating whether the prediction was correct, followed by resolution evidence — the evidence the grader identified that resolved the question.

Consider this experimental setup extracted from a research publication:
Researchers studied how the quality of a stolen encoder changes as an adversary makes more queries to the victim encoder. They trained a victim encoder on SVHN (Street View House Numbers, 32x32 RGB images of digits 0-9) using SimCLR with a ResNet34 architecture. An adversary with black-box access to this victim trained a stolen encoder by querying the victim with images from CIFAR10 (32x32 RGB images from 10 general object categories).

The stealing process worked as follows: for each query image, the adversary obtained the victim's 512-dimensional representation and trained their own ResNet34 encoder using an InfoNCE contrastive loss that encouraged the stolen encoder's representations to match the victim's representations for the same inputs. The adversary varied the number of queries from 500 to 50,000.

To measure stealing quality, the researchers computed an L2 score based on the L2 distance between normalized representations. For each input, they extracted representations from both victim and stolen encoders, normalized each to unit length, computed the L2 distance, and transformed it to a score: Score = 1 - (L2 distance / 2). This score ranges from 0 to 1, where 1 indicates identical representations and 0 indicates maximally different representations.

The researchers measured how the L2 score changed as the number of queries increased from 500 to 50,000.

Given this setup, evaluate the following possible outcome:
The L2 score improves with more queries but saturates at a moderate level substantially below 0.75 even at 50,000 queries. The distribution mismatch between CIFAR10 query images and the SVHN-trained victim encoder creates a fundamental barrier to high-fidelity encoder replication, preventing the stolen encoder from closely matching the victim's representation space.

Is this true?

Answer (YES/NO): YES